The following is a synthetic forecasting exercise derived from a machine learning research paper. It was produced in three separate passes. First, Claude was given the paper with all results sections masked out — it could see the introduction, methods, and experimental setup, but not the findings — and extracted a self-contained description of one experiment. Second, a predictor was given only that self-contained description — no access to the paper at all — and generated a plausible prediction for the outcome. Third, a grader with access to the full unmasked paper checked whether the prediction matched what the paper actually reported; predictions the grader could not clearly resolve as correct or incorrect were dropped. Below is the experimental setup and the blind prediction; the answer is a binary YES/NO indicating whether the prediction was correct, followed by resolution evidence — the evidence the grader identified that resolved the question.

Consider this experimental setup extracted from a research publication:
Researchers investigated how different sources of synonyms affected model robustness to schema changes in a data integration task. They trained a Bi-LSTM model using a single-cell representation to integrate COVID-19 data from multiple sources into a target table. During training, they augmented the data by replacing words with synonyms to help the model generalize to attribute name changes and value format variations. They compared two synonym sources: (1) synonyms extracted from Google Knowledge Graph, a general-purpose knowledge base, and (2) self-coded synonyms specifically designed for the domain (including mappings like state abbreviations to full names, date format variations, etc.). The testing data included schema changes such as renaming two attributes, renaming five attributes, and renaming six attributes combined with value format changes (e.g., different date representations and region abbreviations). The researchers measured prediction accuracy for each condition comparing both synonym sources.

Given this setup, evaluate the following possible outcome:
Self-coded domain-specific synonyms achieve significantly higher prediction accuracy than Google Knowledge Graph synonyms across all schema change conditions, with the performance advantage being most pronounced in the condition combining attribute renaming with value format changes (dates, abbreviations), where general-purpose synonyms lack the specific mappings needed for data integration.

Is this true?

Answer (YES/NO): YES